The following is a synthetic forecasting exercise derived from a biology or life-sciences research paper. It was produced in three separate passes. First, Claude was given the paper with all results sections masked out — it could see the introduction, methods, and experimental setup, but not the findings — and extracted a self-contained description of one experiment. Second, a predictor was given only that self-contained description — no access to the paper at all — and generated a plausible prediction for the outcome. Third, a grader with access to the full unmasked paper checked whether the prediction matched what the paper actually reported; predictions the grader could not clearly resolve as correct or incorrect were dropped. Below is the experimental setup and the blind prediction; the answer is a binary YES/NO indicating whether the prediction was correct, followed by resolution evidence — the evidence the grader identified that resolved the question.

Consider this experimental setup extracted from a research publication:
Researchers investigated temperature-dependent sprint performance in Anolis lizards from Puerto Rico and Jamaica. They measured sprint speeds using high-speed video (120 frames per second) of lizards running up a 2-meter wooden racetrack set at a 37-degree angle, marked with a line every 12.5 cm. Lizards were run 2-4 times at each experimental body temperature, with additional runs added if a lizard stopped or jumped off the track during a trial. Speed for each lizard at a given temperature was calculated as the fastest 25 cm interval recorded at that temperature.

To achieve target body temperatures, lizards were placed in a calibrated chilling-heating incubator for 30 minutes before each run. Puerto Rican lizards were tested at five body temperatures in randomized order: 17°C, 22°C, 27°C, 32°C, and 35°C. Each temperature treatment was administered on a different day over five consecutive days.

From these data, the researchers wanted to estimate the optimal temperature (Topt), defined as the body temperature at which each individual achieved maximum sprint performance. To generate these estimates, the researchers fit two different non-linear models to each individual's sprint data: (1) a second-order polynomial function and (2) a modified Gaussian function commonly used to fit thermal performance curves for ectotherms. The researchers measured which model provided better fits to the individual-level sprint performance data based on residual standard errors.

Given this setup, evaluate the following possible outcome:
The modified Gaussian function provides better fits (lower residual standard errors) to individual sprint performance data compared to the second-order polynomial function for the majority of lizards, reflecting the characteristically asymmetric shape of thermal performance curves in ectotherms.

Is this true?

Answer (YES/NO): NO